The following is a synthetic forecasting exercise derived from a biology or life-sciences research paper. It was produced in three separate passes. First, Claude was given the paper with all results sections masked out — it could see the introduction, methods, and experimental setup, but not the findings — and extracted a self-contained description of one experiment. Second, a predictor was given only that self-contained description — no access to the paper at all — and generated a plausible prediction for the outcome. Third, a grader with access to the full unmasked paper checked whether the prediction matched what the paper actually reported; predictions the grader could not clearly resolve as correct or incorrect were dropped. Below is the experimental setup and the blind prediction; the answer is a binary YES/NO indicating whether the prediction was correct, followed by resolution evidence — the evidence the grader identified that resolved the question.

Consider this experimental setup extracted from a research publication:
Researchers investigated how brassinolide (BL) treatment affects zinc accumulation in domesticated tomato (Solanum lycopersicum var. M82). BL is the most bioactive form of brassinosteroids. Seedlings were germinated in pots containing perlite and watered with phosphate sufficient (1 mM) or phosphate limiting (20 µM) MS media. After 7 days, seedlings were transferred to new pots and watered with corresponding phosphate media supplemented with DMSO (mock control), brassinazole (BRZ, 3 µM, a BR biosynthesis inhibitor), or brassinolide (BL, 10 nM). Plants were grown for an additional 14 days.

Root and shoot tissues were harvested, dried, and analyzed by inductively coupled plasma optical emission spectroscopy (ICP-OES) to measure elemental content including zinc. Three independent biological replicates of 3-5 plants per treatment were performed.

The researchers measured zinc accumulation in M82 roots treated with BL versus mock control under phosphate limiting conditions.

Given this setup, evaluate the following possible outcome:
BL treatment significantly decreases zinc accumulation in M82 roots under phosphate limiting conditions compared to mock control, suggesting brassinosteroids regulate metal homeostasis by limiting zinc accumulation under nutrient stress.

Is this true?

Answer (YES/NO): NO